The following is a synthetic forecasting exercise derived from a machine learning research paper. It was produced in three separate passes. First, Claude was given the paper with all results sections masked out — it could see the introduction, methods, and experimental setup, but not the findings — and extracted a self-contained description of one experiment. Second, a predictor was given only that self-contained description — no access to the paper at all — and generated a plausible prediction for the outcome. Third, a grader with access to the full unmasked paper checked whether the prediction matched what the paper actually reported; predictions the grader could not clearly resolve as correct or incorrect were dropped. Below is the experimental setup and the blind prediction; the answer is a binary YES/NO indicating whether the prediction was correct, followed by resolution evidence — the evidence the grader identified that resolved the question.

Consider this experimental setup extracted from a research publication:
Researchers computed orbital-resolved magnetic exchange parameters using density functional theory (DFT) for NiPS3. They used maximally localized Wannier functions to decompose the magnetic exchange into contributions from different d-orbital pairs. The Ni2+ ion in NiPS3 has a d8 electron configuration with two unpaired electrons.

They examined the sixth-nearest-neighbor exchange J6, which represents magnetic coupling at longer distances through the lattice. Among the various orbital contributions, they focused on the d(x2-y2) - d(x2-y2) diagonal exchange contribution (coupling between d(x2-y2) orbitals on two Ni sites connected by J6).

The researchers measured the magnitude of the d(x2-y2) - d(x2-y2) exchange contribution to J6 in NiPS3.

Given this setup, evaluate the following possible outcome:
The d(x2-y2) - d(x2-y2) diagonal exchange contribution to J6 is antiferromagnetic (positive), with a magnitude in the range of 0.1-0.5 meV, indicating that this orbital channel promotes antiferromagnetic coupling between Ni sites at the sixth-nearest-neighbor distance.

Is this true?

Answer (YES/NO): NO